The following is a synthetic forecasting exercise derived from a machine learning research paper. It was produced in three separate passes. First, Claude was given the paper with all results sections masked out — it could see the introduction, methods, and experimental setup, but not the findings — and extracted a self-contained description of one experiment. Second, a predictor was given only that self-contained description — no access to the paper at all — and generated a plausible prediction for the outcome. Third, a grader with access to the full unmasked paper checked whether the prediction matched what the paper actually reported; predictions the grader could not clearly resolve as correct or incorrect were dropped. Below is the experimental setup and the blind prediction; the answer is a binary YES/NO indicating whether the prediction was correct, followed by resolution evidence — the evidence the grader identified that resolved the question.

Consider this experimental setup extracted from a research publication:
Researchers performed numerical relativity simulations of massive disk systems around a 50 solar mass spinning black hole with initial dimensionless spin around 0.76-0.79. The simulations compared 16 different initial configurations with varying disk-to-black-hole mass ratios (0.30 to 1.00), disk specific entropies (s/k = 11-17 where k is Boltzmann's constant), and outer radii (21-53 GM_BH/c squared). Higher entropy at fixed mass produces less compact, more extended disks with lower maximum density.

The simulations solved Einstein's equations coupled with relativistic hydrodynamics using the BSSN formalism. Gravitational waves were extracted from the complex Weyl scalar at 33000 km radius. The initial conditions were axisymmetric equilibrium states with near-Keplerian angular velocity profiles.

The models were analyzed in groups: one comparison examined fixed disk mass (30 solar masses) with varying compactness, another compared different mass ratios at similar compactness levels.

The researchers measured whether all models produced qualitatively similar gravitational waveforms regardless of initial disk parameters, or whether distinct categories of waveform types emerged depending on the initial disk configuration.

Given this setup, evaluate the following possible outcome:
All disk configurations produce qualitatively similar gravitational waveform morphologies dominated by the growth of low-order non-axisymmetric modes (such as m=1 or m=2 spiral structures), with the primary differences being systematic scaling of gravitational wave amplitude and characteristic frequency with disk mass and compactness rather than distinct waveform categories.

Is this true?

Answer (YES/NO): NO